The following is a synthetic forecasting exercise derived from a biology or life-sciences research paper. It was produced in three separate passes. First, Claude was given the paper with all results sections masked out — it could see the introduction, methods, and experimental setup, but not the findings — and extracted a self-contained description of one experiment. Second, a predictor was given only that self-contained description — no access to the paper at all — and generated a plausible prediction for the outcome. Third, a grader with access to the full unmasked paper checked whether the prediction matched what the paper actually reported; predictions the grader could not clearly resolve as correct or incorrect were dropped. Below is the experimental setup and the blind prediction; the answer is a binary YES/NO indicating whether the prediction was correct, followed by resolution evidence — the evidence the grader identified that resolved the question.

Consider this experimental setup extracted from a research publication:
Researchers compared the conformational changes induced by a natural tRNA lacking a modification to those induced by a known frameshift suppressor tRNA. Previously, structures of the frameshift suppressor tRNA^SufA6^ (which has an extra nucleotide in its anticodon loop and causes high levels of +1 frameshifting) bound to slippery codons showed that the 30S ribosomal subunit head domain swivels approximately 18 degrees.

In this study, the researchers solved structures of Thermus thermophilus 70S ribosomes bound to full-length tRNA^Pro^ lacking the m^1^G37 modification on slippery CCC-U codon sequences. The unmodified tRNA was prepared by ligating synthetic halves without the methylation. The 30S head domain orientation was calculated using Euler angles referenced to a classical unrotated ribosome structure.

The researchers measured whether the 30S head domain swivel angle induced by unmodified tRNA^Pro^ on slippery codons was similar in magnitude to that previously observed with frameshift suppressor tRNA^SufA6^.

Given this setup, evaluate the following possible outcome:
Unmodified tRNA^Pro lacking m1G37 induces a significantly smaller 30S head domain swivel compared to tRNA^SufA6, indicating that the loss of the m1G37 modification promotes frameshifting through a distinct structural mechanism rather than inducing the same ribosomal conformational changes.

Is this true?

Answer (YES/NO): NO